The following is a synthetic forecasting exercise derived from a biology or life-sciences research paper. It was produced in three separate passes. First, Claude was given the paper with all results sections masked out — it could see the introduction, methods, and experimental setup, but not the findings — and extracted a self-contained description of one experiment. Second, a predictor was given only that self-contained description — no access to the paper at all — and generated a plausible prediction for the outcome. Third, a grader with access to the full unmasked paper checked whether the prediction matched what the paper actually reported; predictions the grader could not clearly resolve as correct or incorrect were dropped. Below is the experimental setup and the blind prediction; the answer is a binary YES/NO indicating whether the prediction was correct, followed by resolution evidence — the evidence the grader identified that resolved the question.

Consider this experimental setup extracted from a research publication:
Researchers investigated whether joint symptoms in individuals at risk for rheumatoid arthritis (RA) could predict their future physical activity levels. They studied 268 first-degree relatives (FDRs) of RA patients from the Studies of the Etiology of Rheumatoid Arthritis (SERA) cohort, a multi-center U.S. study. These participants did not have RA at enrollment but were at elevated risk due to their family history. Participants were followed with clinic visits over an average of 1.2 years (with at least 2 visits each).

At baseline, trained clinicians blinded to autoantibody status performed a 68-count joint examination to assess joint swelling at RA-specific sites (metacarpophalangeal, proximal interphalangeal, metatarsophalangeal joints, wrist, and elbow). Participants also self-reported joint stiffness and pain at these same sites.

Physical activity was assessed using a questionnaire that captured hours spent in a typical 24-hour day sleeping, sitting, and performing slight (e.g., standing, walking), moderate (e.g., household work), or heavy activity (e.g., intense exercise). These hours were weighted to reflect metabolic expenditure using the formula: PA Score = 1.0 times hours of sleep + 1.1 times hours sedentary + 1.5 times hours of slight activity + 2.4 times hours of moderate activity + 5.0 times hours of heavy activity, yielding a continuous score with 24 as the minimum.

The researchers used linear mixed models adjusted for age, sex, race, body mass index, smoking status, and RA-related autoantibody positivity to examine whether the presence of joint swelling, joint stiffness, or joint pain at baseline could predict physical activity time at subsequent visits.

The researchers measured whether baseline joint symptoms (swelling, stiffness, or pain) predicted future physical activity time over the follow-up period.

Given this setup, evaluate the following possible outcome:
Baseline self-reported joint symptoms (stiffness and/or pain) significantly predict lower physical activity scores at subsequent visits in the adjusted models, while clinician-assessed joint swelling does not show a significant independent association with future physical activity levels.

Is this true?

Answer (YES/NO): NO